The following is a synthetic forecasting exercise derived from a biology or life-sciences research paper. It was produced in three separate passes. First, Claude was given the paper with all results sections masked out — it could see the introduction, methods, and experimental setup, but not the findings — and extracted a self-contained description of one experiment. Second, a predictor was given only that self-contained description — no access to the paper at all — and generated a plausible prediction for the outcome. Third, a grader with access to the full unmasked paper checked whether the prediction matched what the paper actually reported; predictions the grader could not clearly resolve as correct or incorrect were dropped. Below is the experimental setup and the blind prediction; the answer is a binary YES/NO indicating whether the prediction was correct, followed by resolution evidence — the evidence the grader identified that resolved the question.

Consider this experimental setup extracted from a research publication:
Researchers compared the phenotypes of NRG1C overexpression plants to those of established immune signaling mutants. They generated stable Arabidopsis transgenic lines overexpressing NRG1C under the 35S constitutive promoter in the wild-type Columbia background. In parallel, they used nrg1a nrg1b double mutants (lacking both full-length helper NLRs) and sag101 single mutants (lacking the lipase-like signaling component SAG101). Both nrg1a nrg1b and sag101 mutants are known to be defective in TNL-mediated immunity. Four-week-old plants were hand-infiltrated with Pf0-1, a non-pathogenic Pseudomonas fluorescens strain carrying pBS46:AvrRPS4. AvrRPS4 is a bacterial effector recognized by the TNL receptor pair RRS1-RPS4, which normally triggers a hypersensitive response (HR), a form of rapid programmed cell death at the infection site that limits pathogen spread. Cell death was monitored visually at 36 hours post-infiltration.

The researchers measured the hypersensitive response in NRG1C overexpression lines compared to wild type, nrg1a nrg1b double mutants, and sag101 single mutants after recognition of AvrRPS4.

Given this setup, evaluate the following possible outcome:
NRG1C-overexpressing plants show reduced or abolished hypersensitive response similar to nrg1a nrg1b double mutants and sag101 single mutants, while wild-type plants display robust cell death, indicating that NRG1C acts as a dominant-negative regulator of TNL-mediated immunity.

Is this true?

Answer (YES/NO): YES